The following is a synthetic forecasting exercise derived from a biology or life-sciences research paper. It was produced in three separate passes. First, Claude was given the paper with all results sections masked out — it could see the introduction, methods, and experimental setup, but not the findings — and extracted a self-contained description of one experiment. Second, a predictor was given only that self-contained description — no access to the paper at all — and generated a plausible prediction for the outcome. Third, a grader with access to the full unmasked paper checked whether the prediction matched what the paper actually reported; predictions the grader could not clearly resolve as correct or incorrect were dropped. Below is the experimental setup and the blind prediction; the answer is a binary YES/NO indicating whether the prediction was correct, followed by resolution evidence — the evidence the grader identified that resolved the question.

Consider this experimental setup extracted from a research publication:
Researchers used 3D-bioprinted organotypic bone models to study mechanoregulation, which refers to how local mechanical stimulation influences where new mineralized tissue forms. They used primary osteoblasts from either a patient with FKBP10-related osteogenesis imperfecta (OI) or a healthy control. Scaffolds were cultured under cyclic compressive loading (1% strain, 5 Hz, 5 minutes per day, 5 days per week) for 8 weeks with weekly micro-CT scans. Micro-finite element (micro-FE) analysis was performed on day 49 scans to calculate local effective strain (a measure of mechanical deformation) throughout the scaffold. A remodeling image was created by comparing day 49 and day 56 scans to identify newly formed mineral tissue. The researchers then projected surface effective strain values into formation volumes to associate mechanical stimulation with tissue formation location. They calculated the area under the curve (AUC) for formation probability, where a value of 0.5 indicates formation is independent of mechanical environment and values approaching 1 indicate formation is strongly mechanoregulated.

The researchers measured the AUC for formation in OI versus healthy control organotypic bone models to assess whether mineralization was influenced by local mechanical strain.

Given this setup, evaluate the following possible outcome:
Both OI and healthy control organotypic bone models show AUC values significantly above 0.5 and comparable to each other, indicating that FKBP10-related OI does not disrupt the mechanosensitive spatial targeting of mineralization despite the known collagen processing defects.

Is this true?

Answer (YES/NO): YES